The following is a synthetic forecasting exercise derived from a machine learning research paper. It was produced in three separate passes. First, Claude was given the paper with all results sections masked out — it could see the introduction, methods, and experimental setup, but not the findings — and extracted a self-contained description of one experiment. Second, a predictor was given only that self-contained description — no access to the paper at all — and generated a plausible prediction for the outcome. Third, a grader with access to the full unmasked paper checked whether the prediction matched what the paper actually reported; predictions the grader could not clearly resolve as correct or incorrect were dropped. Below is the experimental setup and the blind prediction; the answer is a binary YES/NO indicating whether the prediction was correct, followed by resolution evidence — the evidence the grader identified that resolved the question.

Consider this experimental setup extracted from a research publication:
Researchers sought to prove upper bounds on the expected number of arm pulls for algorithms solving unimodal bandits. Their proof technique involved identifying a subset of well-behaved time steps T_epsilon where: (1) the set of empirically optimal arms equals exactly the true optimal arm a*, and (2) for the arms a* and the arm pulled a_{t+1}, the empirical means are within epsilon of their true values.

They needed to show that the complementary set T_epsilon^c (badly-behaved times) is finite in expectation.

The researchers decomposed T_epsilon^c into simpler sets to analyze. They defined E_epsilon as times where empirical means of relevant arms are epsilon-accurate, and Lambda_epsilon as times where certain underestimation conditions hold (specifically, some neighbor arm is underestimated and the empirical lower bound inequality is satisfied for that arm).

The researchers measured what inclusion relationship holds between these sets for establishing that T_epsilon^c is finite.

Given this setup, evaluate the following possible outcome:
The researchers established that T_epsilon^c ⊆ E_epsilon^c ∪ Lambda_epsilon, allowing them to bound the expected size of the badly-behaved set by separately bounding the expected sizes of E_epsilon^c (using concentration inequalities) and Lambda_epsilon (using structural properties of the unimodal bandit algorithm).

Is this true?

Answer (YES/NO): YES